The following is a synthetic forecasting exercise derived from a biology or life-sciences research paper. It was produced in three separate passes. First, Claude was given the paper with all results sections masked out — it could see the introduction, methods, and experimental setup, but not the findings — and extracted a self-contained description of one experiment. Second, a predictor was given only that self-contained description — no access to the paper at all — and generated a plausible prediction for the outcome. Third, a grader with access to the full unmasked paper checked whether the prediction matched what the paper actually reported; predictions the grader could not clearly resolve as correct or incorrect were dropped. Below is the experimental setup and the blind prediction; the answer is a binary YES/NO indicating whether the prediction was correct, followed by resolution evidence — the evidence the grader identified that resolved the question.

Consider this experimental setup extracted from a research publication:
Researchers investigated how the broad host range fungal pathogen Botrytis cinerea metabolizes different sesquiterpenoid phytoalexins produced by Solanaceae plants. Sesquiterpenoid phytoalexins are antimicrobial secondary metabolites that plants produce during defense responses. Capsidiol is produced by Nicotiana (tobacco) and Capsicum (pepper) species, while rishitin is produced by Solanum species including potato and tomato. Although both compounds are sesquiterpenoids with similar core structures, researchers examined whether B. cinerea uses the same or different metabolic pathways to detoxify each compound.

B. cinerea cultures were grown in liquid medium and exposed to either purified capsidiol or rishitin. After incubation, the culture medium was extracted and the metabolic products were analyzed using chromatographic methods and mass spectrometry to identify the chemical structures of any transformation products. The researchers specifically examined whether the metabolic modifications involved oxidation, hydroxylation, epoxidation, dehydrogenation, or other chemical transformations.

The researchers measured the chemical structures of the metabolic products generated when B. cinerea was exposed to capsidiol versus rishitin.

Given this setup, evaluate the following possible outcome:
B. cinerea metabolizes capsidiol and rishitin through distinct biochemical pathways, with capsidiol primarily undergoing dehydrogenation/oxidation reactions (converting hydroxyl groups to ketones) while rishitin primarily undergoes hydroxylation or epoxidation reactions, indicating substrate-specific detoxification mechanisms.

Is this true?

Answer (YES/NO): YES